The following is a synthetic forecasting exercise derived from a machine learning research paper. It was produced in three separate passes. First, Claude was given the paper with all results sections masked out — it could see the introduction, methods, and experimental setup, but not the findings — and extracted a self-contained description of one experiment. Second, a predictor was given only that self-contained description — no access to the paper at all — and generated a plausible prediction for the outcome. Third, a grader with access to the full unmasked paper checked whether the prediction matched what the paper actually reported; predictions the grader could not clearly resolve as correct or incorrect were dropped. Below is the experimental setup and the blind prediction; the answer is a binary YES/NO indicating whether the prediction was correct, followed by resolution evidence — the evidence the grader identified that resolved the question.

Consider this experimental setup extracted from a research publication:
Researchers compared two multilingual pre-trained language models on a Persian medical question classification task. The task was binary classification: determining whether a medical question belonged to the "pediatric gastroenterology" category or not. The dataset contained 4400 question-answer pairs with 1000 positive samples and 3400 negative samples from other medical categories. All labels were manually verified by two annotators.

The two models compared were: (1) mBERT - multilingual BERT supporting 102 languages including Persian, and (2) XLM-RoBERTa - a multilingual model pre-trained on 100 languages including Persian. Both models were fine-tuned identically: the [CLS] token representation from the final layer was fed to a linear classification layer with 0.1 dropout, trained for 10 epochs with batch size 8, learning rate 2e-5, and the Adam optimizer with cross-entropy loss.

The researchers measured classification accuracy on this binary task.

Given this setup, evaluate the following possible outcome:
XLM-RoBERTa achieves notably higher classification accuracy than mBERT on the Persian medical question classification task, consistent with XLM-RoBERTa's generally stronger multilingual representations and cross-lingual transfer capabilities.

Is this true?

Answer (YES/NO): NO